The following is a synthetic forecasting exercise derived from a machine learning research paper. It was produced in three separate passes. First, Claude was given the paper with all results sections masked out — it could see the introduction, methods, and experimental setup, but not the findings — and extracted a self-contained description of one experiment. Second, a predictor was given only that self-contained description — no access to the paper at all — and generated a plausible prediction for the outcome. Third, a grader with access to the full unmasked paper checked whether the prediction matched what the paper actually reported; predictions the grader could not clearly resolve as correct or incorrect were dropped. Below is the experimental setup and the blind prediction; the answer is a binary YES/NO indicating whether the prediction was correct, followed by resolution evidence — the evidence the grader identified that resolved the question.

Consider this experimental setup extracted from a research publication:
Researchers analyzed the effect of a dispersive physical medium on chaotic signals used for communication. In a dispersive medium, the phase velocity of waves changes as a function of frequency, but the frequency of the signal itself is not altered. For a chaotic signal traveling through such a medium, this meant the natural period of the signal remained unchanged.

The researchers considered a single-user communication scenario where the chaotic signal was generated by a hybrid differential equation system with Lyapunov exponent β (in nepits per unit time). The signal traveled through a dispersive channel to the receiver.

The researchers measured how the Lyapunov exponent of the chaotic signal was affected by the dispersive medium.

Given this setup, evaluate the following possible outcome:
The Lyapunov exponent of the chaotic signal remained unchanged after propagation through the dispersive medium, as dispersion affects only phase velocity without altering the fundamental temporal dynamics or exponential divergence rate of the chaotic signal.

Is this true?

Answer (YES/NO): YES